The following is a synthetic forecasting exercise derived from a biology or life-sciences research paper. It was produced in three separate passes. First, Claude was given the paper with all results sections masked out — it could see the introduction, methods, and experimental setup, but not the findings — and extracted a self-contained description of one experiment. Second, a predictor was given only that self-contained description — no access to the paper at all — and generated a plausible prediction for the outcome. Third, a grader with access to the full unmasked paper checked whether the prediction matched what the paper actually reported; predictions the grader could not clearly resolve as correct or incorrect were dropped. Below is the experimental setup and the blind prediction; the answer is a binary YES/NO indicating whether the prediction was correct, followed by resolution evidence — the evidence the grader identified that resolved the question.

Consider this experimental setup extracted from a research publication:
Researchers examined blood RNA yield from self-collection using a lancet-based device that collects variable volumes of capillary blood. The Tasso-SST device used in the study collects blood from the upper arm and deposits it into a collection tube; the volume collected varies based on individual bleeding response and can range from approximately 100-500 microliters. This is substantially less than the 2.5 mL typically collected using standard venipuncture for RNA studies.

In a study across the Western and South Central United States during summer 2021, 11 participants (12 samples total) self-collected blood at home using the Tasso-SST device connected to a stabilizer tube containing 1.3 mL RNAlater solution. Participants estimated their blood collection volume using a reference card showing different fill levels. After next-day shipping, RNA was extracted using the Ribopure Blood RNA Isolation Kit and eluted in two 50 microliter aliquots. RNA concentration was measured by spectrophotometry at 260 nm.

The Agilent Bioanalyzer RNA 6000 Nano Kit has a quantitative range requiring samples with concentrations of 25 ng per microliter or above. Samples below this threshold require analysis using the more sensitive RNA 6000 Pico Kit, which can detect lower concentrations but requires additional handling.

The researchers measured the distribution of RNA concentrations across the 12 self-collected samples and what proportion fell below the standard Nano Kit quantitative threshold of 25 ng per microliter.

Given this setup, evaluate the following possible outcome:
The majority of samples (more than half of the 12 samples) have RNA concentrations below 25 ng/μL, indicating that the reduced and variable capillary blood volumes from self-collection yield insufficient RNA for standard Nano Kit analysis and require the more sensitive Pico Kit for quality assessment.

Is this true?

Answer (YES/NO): YES